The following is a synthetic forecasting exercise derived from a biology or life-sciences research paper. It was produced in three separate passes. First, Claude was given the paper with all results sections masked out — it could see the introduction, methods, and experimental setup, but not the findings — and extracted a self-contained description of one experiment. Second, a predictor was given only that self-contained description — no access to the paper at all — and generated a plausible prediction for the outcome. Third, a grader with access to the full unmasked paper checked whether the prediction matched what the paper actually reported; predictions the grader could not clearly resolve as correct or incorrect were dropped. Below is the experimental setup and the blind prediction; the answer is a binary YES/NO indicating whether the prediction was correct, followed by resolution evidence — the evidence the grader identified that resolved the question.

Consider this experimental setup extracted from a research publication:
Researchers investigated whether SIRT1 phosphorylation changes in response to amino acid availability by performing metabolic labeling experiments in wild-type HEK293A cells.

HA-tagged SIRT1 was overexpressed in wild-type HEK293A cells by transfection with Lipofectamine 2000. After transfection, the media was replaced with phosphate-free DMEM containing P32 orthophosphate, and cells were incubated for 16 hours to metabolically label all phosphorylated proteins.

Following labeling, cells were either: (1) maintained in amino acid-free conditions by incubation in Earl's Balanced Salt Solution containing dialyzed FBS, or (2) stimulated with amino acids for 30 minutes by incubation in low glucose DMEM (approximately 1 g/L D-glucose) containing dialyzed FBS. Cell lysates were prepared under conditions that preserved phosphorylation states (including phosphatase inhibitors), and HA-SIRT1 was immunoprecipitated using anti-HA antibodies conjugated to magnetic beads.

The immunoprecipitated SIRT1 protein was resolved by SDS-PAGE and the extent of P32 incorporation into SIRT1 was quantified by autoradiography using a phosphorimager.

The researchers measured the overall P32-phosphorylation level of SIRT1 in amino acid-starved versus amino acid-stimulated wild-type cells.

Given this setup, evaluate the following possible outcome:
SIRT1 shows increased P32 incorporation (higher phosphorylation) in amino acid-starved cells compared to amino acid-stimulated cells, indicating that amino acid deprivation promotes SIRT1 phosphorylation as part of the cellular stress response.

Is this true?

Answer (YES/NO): NO